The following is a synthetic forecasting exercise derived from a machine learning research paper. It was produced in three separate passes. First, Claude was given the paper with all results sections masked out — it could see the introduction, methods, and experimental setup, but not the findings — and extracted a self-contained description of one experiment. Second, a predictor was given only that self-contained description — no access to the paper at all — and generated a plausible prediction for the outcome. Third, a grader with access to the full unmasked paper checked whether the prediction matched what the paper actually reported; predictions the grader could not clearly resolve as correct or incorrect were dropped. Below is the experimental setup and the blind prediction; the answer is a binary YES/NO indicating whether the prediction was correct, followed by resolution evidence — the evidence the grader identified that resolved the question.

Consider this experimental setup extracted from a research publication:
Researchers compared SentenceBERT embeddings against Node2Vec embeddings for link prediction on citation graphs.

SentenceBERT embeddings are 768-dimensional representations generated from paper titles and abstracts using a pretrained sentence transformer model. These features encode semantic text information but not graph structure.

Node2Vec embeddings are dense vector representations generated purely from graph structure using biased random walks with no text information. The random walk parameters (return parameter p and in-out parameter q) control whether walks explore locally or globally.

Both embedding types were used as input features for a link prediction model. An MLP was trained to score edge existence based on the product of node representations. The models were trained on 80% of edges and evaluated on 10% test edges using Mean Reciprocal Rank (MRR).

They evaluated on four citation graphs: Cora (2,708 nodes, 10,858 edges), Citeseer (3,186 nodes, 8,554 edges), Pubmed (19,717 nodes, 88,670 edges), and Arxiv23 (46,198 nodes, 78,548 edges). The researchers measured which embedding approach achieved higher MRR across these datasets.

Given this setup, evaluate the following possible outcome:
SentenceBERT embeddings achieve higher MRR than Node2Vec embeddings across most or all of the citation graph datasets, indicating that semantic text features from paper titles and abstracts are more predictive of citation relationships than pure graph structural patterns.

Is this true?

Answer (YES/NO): YES